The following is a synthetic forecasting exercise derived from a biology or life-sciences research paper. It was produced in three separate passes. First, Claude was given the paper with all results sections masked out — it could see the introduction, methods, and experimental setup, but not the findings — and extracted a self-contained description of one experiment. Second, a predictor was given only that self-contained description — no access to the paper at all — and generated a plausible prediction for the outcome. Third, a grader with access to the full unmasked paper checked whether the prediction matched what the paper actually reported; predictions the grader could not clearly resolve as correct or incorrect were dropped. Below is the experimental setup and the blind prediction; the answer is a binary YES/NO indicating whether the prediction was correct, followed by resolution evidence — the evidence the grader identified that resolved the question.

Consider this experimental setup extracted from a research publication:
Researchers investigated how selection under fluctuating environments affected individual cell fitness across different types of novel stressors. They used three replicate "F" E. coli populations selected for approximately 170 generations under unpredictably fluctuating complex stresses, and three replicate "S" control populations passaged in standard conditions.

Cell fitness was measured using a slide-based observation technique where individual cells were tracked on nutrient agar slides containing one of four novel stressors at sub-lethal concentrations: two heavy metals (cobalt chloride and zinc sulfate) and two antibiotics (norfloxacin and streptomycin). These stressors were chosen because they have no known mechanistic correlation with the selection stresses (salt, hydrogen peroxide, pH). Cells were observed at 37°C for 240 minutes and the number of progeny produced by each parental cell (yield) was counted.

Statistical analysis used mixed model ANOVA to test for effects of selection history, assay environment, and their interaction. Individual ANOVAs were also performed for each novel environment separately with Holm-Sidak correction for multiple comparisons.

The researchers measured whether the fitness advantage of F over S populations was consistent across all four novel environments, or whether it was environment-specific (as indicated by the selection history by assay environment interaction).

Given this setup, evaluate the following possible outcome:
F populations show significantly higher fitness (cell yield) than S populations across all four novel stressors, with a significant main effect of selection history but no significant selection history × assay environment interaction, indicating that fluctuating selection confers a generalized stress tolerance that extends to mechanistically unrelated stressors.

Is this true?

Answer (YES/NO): NO